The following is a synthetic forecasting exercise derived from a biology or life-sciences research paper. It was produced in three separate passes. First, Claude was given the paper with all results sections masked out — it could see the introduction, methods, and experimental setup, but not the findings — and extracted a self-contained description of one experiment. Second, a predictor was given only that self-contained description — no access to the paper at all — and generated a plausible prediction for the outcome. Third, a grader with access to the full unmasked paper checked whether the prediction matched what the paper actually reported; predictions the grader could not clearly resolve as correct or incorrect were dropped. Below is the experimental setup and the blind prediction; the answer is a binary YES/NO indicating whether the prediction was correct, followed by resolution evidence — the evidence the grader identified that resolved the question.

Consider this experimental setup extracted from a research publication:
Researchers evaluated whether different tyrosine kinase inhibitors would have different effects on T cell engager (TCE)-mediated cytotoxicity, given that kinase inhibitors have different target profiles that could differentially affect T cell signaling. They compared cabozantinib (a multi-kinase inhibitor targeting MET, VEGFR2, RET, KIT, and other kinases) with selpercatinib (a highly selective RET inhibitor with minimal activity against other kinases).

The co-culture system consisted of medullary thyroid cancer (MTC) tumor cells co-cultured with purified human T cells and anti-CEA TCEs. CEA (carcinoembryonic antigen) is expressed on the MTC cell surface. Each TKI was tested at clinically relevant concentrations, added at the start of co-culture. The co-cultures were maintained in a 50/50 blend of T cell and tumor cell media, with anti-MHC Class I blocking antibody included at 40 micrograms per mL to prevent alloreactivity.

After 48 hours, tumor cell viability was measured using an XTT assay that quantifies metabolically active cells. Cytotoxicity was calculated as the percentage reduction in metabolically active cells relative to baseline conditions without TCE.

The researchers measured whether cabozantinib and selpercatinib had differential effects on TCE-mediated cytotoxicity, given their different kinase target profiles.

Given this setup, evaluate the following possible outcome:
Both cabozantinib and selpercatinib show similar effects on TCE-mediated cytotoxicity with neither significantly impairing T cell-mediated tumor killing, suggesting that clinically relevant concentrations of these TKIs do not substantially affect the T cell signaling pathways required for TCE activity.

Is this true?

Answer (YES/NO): YES